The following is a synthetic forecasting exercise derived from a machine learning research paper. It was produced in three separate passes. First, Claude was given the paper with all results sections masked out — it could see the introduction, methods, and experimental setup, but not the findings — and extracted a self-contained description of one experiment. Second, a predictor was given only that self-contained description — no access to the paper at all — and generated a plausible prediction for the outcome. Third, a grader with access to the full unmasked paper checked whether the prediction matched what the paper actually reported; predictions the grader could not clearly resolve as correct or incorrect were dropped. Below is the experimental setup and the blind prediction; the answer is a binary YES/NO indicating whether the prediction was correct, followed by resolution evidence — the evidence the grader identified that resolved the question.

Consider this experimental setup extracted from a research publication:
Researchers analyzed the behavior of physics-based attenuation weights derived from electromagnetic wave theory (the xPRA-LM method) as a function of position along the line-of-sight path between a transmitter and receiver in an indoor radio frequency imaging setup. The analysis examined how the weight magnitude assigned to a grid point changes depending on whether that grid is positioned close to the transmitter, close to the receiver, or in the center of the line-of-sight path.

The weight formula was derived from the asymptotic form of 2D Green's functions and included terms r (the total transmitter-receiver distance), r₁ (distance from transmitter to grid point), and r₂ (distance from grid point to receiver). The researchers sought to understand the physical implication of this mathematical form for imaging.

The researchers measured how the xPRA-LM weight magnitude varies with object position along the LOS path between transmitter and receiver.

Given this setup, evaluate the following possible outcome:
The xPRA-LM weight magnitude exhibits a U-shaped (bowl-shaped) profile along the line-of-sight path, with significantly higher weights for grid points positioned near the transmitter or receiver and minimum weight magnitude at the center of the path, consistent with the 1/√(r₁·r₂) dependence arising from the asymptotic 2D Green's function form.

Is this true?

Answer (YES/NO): YES